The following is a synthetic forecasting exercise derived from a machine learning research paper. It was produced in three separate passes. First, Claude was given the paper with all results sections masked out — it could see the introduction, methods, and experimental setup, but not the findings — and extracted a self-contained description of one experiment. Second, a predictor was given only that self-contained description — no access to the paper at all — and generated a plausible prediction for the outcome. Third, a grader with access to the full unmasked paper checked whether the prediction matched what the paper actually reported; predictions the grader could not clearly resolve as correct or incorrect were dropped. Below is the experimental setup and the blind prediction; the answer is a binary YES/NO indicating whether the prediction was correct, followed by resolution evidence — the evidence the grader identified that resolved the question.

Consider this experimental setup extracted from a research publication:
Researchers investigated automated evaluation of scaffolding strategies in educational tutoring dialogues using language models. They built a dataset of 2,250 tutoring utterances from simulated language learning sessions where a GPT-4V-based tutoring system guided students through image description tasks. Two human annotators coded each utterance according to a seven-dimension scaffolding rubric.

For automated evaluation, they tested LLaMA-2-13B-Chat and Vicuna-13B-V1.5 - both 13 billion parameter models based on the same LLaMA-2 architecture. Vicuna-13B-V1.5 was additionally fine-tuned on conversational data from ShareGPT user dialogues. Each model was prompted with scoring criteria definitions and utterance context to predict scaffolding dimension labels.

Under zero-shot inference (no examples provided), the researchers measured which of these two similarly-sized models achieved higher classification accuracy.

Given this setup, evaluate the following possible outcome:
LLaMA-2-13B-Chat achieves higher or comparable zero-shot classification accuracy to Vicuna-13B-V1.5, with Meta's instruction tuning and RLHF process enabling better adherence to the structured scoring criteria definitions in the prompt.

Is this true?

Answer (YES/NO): YES